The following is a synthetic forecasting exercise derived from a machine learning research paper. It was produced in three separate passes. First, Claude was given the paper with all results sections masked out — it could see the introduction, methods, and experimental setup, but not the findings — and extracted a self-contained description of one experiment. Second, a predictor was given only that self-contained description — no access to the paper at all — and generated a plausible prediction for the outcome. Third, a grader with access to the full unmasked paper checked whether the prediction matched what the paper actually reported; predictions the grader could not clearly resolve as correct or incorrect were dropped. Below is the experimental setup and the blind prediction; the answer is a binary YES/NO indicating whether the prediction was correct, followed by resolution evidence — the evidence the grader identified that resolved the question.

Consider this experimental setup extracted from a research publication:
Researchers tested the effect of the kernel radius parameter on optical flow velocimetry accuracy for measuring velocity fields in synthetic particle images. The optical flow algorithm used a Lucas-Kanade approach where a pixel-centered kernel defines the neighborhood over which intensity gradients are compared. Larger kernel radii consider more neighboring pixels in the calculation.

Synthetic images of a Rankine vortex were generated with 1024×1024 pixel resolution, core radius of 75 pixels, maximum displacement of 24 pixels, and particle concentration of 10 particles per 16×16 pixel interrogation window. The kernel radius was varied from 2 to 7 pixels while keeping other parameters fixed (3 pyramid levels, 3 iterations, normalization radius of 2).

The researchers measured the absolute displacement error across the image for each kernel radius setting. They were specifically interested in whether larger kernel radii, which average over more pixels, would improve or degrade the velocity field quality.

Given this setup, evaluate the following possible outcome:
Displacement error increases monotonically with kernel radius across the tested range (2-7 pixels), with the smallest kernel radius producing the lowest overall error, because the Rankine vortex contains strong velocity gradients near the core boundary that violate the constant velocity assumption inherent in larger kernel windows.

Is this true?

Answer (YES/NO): NO